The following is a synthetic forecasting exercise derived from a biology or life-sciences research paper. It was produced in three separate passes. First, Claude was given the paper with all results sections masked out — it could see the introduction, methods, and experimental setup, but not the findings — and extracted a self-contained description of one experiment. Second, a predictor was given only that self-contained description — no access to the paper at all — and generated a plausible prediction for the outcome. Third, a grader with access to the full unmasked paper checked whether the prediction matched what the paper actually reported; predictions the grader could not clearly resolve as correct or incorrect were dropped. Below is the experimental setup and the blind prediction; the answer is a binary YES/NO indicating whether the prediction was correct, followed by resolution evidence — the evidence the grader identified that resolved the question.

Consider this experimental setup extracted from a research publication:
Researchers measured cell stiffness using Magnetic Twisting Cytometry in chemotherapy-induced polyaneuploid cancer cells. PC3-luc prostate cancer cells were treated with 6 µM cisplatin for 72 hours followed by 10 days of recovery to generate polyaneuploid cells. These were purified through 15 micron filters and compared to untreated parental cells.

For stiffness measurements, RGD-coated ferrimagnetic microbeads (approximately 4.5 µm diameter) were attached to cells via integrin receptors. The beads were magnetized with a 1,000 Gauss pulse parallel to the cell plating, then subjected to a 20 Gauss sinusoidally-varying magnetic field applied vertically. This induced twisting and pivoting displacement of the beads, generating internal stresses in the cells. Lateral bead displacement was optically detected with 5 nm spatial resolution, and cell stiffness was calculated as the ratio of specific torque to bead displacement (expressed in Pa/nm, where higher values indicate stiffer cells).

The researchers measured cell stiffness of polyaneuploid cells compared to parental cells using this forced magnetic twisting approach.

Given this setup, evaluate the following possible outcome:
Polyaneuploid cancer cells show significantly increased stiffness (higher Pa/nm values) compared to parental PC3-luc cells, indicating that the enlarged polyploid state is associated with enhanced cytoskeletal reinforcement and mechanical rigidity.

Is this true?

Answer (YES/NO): NO